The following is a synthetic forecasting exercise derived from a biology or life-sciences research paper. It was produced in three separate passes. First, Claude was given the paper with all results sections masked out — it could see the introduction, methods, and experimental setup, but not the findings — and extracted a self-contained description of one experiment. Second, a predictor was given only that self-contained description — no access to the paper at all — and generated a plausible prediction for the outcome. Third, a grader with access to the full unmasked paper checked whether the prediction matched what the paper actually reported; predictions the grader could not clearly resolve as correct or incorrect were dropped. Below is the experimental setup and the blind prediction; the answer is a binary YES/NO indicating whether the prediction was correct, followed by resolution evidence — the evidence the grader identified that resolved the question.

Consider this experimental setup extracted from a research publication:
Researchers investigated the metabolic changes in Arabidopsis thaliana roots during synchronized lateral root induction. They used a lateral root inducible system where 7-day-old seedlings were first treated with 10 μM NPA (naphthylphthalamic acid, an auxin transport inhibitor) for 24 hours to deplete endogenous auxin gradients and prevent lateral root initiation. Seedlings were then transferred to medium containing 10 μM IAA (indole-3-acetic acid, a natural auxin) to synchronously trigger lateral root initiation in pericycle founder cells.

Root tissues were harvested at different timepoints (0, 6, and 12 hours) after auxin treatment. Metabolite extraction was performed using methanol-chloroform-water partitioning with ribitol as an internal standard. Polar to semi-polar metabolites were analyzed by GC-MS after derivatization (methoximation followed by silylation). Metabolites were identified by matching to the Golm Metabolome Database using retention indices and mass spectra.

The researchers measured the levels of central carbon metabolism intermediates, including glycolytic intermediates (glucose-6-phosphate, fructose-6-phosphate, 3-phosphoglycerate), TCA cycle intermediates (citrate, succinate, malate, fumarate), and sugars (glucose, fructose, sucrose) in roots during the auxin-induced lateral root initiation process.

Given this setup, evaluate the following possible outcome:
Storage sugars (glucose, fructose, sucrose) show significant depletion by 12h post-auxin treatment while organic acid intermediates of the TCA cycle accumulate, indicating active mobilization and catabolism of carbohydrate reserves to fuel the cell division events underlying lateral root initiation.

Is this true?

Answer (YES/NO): NO